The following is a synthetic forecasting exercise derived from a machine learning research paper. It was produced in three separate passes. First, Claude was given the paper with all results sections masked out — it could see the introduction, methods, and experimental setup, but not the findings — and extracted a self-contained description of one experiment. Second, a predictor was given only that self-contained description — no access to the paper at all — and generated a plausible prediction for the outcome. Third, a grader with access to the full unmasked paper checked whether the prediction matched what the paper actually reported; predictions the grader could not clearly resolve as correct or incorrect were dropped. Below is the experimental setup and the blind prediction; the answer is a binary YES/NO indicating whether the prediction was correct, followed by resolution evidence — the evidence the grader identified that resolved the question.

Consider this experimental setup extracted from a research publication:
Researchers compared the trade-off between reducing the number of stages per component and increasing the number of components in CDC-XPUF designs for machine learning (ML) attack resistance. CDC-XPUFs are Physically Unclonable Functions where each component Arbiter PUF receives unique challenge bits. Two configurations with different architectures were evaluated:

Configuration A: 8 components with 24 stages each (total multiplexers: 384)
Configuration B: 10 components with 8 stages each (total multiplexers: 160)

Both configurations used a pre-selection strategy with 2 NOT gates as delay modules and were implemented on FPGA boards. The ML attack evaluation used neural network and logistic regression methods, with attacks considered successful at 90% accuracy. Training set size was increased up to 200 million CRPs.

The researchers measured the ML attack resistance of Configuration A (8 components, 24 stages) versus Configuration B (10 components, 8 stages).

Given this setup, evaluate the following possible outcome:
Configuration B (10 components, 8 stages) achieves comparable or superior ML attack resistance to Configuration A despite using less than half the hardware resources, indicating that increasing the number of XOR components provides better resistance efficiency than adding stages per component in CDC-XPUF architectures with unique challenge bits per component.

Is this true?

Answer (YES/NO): YES